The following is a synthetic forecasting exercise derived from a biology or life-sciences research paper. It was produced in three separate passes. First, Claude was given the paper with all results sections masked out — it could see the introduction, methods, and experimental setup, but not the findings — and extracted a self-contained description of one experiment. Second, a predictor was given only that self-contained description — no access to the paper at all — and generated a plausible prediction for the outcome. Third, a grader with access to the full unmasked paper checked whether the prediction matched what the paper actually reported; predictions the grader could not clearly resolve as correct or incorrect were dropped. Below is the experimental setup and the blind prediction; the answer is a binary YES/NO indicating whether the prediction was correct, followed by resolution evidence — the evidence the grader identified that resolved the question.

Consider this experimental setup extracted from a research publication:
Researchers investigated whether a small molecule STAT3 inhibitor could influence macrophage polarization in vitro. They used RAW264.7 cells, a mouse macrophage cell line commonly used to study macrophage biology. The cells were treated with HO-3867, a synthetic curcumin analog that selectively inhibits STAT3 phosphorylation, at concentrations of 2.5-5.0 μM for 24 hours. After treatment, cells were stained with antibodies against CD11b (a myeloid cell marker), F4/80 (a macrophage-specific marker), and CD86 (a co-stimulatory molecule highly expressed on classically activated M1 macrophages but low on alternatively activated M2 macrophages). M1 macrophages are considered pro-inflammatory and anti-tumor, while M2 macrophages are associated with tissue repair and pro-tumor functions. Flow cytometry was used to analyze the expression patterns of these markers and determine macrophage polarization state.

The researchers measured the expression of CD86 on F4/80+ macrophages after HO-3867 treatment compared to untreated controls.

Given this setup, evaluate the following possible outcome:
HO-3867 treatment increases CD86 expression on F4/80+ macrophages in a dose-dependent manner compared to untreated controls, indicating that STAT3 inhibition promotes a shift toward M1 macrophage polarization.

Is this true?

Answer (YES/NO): YES